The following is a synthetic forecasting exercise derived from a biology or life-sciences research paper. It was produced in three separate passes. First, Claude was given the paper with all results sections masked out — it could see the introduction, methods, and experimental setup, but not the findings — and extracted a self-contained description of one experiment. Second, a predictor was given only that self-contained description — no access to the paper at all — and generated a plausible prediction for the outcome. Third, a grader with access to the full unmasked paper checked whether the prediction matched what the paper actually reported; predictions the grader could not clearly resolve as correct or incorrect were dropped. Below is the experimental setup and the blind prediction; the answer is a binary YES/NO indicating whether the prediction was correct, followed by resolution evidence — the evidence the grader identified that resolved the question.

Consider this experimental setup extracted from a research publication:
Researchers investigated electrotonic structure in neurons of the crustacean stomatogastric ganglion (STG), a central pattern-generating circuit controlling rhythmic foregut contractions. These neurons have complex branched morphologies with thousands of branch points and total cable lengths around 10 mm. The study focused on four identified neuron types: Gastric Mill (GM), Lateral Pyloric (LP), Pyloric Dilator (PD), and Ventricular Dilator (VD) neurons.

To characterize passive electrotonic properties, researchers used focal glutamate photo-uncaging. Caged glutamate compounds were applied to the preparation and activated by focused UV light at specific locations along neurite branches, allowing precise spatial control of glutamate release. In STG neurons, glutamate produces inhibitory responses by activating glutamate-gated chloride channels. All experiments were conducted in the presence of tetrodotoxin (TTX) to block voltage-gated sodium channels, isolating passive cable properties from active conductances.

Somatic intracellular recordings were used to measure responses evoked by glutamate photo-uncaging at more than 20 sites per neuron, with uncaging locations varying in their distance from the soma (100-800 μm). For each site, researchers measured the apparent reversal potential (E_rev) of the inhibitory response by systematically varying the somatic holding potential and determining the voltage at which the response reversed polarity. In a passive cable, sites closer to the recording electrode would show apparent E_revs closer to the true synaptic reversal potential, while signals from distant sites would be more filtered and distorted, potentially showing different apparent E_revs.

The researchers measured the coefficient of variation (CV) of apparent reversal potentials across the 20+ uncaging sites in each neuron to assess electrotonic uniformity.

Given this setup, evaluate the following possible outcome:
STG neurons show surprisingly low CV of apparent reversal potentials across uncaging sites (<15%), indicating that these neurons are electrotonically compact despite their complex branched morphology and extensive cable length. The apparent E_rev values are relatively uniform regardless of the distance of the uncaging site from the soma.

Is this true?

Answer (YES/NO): YES